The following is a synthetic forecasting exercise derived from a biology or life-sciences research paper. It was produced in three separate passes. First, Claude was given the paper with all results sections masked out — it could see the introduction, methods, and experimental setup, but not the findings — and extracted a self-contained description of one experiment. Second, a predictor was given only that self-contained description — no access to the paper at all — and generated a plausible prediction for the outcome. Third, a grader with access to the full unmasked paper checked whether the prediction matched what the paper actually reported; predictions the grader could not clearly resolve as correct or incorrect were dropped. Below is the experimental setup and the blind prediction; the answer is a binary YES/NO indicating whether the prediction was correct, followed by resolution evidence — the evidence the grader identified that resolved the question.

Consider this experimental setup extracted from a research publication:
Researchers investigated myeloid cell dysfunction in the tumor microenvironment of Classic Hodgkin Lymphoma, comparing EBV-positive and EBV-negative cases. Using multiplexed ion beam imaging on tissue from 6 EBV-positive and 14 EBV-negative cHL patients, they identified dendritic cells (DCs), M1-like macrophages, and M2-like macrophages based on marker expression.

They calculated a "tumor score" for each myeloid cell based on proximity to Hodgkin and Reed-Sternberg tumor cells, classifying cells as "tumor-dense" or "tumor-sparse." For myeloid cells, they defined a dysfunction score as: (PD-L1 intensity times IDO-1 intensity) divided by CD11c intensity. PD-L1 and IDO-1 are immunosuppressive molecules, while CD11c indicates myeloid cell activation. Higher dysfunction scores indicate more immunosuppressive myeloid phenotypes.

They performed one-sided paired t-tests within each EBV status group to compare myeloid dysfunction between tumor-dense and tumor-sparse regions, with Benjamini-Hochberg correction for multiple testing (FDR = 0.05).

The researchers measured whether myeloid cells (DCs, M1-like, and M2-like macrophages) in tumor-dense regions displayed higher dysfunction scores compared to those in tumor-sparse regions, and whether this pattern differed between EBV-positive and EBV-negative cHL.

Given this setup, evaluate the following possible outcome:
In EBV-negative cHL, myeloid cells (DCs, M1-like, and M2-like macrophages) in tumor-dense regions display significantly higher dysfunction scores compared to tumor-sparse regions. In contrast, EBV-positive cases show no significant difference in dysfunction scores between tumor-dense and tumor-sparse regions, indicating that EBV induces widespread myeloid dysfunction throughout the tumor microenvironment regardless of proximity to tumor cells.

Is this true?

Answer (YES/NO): NO